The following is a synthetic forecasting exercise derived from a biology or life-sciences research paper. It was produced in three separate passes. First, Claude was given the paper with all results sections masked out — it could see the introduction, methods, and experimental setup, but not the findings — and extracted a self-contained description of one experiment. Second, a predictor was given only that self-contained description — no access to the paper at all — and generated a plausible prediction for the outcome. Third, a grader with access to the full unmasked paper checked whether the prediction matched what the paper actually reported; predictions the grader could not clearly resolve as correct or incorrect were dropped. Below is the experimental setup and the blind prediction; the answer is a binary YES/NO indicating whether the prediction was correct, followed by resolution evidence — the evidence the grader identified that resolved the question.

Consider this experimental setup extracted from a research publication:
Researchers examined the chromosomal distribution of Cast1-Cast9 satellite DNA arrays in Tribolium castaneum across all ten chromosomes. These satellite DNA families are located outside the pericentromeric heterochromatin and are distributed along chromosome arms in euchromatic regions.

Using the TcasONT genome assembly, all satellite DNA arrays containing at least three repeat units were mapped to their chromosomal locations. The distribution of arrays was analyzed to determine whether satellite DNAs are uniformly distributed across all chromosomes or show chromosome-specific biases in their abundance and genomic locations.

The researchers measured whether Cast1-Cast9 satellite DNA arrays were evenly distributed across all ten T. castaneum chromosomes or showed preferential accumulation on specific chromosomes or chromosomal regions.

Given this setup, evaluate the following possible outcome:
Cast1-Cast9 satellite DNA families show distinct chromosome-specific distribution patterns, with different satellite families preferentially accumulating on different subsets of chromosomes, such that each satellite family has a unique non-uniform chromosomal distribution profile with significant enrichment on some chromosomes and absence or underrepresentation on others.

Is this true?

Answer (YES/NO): NO